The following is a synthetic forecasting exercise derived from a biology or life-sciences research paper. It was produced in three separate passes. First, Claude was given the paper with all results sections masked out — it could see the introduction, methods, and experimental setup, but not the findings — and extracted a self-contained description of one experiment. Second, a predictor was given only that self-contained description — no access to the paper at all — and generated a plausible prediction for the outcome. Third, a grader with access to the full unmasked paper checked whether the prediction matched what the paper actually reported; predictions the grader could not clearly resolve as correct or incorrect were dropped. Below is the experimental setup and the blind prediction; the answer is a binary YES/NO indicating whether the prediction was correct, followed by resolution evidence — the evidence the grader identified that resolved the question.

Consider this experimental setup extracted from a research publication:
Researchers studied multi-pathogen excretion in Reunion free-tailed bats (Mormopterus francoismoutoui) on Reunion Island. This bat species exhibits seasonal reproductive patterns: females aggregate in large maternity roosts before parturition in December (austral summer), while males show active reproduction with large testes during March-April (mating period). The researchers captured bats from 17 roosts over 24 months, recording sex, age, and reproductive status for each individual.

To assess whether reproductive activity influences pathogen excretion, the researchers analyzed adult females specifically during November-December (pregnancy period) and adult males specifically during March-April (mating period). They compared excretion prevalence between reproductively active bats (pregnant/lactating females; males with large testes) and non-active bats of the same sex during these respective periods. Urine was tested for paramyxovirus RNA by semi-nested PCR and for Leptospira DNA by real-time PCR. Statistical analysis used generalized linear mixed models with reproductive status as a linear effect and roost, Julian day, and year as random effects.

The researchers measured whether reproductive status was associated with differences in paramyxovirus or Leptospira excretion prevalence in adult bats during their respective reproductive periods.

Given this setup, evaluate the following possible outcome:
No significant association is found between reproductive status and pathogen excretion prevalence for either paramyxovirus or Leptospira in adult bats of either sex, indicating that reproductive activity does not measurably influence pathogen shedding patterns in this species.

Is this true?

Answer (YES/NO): NO